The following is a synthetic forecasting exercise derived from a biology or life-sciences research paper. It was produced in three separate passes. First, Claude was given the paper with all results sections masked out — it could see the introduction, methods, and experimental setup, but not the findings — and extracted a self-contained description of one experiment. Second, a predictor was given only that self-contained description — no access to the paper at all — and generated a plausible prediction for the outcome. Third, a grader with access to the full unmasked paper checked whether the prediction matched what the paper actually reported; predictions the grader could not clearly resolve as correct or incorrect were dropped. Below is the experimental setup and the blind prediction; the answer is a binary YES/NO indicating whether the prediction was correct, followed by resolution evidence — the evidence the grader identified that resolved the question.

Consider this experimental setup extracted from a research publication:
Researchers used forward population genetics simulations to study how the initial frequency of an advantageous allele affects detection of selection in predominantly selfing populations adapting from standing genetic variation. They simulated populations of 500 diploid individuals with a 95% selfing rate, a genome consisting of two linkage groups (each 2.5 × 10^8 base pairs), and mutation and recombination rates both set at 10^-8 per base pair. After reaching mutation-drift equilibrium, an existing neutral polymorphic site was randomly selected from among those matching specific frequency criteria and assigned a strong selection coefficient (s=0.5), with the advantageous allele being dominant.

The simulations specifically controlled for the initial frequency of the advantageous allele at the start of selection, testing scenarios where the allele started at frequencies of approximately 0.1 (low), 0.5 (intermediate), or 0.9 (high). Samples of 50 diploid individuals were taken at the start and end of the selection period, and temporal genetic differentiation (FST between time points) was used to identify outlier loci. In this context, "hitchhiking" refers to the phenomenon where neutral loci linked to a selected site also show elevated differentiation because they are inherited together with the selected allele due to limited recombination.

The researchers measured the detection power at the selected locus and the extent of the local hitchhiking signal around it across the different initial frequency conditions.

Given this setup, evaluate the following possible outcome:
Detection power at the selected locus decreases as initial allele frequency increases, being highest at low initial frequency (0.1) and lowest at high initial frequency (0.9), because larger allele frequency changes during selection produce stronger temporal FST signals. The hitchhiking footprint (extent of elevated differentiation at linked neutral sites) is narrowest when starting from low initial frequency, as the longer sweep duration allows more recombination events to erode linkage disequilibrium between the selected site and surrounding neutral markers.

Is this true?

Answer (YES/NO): NO